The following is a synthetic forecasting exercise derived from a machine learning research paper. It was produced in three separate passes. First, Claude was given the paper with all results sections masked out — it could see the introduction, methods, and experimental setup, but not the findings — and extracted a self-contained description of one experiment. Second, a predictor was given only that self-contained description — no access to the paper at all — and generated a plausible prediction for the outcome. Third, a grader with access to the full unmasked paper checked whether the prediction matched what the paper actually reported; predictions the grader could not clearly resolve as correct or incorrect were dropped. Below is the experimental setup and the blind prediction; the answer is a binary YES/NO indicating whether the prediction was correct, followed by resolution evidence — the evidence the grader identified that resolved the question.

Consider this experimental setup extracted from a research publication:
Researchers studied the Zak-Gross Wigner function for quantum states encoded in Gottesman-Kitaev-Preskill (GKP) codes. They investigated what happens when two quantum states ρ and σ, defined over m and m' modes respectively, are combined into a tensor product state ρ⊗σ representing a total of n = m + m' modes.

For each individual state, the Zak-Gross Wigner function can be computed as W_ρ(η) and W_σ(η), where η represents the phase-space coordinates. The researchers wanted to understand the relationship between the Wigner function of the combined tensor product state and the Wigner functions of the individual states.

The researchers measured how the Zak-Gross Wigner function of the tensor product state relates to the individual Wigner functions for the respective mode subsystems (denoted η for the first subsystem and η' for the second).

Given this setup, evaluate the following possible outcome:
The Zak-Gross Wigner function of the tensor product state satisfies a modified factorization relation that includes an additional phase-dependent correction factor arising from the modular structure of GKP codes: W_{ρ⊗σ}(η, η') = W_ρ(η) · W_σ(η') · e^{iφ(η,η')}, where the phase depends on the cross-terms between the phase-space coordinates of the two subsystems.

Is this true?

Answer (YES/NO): NO